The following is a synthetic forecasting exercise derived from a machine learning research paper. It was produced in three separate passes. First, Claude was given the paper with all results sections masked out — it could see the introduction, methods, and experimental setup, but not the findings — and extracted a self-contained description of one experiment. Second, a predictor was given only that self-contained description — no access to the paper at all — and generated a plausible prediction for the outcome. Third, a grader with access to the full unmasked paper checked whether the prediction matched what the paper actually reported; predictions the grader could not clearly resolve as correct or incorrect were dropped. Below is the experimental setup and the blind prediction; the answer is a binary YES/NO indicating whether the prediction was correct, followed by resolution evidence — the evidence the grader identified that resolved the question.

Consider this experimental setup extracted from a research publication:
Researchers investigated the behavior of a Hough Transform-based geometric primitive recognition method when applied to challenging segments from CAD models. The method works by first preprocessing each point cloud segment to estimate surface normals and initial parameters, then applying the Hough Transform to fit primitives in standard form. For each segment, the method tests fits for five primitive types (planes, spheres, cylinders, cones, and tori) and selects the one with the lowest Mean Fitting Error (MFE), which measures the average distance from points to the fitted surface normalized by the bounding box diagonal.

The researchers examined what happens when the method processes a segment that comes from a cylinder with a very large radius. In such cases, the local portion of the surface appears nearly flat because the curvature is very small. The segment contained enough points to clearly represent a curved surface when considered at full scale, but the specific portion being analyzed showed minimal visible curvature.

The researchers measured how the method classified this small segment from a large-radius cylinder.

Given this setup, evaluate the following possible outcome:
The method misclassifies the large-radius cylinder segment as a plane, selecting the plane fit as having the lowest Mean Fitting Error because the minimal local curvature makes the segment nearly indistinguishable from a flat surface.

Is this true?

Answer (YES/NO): YES